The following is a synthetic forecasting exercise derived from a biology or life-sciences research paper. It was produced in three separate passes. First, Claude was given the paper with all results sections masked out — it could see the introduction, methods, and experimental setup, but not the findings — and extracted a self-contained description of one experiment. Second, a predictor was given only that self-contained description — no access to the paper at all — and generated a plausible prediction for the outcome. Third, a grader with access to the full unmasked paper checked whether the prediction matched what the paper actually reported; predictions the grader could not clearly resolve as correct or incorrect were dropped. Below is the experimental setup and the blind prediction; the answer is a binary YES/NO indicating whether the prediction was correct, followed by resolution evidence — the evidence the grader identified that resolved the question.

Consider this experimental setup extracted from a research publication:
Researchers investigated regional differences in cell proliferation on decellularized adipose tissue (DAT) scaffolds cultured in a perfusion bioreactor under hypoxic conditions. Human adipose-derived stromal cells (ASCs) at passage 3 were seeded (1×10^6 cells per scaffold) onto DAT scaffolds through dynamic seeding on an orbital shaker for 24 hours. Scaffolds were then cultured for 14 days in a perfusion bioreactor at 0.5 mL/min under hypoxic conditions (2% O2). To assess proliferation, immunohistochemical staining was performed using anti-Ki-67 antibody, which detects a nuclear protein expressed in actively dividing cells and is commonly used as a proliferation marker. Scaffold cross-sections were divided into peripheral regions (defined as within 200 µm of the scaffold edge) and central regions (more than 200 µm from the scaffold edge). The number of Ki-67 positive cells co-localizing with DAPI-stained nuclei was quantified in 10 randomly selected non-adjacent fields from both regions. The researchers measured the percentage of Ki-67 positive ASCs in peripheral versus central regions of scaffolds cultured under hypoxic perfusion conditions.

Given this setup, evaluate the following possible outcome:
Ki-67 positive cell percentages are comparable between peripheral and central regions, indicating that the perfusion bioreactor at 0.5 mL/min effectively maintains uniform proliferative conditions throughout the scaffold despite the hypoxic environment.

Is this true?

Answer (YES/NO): NO